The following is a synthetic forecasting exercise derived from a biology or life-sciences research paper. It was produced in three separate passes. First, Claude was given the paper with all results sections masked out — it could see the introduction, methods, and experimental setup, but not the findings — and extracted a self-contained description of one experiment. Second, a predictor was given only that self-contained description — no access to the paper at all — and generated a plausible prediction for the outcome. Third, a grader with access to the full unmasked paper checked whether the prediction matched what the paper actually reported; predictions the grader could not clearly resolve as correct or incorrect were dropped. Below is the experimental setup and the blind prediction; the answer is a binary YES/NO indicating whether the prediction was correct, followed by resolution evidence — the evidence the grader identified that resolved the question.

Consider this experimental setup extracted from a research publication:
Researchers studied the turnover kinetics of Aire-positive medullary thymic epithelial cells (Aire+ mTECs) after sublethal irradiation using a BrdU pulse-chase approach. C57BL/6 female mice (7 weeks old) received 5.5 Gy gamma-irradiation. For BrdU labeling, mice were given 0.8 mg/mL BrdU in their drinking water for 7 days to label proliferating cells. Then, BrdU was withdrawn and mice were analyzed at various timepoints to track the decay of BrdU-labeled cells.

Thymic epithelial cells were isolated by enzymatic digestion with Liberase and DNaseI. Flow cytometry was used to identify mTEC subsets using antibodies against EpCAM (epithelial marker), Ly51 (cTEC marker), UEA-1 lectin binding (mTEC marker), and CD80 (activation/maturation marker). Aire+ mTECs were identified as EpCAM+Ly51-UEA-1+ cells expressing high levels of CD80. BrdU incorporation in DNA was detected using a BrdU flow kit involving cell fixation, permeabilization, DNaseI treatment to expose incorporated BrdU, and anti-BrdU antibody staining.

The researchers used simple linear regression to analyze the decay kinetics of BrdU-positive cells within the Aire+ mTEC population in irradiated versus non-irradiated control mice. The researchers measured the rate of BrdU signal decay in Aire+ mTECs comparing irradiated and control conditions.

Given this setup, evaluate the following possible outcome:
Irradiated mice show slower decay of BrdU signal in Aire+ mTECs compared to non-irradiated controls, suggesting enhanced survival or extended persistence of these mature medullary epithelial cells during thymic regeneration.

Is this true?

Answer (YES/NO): NO